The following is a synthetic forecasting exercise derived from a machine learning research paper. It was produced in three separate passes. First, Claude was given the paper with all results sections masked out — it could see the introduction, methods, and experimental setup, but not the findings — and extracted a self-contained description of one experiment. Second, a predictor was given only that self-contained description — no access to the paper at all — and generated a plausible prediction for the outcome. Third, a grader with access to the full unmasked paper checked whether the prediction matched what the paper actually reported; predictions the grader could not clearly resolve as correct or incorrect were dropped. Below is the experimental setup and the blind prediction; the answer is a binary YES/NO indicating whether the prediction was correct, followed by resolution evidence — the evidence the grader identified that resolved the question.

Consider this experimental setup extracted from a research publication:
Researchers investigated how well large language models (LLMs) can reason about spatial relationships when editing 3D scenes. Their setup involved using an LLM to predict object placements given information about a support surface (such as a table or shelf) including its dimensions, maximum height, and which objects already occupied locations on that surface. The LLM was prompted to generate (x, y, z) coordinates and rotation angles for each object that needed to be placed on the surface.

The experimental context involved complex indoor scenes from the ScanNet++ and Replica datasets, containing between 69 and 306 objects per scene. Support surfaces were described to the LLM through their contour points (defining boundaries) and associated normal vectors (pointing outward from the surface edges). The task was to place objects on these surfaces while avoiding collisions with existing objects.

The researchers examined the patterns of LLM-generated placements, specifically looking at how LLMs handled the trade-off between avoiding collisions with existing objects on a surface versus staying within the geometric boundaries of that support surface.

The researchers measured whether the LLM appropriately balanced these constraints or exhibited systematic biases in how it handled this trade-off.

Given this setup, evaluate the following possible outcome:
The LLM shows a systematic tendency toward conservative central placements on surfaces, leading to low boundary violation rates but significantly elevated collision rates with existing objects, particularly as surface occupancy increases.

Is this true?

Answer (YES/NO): NO